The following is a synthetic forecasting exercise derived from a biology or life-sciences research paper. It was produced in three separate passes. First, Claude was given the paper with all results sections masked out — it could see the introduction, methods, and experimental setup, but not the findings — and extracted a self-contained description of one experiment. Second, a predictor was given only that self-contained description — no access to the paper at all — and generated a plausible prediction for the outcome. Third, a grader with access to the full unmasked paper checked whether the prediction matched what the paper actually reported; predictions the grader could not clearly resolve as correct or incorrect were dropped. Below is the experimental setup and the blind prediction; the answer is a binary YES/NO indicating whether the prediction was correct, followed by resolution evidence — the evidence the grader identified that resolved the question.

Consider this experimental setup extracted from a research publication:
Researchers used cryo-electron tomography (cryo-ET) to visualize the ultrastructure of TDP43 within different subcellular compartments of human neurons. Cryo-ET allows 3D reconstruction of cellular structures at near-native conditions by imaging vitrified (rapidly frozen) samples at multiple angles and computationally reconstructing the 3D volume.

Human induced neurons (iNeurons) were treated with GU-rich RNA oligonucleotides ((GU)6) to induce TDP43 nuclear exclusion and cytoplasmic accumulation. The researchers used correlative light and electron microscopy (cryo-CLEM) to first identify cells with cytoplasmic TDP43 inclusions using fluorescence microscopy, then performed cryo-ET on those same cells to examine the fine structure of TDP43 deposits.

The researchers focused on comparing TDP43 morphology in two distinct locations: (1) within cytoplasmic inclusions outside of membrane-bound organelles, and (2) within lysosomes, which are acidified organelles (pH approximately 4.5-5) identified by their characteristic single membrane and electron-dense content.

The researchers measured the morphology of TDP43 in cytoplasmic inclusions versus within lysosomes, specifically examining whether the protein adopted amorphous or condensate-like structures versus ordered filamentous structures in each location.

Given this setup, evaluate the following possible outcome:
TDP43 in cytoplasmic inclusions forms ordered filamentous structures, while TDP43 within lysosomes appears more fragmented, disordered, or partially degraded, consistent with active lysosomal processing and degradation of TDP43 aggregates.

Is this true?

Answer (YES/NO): NO